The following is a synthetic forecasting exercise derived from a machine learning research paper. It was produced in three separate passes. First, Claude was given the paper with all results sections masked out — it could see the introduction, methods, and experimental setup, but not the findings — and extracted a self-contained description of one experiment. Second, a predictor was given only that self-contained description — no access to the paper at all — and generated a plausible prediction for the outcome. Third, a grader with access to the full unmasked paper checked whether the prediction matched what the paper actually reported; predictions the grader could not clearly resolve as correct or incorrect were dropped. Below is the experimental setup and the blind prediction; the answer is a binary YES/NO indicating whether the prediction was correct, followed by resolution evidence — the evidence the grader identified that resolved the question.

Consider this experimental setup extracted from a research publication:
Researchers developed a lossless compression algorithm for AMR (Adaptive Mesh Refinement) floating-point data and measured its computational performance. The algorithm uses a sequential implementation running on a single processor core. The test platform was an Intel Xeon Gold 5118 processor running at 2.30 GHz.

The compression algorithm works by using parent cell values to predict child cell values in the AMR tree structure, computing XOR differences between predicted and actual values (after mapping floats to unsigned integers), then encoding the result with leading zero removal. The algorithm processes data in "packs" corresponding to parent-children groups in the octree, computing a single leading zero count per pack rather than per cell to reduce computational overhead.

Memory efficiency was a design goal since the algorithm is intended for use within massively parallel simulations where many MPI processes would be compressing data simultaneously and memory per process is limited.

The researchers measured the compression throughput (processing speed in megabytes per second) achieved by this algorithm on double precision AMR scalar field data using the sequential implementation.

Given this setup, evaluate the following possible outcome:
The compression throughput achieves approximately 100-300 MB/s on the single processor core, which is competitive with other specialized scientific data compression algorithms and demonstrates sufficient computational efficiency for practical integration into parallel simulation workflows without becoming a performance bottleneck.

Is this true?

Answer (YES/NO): NO